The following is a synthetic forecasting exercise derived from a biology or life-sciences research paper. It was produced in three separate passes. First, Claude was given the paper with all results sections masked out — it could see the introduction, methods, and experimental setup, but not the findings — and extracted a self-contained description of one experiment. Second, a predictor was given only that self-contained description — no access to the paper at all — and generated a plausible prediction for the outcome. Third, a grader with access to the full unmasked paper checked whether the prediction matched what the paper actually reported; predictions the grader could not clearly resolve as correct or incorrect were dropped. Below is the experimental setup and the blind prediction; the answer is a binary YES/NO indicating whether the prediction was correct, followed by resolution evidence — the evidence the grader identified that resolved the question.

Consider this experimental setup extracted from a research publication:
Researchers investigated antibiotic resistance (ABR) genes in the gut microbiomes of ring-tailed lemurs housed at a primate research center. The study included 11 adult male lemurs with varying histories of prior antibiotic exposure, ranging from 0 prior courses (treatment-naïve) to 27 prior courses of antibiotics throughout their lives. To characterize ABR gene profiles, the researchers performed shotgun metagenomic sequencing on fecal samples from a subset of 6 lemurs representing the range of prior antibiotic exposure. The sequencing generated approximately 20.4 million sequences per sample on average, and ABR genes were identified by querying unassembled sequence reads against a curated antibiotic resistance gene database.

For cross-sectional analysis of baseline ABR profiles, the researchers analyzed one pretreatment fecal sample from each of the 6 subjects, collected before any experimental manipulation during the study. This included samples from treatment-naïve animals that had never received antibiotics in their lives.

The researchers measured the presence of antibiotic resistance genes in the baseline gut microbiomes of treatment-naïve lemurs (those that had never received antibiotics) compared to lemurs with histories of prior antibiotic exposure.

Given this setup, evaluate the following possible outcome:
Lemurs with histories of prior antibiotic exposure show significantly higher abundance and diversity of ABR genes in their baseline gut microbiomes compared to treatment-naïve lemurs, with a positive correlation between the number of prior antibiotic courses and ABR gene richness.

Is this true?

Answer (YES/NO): NO